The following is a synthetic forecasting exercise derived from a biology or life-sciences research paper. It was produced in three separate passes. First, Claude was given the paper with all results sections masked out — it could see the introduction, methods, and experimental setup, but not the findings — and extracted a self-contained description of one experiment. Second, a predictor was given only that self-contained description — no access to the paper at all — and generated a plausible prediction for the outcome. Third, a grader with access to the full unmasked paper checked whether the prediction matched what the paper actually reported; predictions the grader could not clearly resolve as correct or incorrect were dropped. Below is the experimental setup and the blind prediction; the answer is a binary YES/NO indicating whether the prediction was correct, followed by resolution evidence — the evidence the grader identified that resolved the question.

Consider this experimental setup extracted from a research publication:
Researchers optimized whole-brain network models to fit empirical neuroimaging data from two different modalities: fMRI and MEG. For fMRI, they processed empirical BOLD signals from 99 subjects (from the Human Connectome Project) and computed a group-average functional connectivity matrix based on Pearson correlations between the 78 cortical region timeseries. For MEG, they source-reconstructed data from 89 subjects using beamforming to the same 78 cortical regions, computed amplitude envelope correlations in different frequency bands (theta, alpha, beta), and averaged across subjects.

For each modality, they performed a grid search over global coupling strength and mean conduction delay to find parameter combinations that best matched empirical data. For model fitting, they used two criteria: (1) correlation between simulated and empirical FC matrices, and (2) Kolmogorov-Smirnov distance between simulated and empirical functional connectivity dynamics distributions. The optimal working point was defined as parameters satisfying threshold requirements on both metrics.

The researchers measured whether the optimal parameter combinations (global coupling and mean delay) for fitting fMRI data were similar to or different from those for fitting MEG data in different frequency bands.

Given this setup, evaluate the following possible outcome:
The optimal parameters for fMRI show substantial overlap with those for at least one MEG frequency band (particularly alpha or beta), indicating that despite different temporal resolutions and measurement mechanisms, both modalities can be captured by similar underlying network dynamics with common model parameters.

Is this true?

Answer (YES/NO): NO